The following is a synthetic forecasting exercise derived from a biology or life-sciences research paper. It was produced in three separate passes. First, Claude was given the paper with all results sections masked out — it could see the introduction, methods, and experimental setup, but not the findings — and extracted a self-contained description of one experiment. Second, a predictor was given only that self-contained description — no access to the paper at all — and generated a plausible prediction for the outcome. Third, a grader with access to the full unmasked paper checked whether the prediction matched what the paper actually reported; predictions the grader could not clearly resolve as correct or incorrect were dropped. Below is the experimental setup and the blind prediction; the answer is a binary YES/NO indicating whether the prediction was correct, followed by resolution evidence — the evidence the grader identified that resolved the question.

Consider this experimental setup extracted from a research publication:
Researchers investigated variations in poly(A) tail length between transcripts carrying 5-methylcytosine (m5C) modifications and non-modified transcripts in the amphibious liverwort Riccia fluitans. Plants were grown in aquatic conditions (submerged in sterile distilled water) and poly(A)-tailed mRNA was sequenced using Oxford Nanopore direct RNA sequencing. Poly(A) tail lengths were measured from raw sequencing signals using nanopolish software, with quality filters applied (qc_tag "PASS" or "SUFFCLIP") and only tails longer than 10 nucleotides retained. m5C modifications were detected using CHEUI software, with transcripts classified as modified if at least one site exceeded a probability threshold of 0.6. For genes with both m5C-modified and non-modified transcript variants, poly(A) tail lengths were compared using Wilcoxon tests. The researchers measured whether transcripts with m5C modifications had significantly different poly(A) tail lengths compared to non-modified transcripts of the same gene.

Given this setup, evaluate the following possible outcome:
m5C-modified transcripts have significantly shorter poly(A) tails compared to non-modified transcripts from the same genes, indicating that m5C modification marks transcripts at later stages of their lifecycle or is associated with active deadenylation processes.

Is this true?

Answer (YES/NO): YES